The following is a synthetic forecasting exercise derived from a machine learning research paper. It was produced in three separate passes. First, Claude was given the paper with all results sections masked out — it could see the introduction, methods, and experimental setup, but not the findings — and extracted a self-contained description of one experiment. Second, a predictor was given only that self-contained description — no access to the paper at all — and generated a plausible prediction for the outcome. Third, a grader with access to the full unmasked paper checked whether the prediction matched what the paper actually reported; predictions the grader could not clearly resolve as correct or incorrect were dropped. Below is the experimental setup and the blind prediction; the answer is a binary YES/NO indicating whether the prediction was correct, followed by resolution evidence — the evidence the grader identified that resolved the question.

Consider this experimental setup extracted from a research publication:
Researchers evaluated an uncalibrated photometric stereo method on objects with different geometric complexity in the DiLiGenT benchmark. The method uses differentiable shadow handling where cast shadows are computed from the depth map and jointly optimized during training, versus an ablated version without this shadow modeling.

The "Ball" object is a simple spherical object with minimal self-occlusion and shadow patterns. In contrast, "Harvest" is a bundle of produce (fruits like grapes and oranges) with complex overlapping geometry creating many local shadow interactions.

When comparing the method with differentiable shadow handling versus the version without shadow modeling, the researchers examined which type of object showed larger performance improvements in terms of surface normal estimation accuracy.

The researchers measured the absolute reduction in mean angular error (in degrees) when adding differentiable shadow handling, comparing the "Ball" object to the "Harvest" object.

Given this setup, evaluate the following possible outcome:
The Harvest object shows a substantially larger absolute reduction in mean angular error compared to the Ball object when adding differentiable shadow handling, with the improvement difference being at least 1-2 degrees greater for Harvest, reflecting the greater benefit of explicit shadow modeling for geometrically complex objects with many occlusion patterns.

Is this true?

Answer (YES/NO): YES